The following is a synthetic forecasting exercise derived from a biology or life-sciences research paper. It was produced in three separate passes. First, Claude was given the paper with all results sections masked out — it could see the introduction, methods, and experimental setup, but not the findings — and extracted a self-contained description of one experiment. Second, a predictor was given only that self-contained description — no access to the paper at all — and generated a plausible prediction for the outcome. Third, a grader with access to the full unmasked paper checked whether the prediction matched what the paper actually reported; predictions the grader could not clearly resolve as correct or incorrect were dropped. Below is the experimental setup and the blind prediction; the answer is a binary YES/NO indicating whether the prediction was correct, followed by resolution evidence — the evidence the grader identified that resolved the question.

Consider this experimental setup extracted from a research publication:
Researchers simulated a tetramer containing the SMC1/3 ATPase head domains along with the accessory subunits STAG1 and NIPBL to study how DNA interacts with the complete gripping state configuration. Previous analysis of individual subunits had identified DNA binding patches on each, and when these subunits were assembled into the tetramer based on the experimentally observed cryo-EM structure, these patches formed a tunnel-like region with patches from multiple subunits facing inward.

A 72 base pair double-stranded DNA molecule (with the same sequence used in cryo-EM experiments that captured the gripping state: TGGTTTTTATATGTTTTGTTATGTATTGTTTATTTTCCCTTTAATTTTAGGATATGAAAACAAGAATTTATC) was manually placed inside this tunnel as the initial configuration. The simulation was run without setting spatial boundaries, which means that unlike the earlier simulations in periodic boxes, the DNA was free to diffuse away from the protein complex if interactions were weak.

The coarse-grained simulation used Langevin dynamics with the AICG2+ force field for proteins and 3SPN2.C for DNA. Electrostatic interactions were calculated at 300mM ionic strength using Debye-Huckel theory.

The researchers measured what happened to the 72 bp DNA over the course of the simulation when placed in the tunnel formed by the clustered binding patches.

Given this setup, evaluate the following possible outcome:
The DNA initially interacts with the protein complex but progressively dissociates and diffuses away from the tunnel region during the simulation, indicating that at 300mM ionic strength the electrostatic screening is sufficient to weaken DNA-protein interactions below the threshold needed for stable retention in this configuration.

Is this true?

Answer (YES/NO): NO